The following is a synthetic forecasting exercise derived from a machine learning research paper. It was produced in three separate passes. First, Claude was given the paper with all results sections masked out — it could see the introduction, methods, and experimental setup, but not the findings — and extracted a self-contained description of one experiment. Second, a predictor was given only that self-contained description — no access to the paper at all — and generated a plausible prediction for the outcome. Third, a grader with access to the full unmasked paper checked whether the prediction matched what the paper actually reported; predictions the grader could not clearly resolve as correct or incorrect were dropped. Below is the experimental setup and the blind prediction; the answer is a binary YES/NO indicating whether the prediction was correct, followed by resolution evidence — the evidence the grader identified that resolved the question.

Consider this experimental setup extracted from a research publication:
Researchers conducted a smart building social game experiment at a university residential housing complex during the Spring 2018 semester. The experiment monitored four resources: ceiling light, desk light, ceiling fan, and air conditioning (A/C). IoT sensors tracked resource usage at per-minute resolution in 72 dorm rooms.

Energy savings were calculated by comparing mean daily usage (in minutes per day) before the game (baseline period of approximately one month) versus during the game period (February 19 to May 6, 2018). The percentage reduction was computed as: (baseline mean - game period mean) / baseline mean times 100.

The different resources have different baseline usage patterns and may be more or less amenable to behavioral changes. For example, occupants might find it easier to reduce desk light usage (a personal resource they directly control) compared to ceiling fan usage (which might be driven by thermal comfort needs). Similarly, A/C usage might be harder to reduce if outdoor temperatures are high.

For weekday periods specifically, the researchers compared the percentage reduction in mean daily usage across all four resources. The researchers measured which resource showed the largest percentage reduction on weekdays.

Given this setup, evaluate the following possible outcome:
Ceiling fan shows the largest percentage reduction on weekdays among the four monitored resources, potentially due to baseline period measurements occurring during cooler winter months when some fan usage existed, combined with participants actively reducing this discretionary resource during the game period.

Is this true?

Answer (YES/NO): NO